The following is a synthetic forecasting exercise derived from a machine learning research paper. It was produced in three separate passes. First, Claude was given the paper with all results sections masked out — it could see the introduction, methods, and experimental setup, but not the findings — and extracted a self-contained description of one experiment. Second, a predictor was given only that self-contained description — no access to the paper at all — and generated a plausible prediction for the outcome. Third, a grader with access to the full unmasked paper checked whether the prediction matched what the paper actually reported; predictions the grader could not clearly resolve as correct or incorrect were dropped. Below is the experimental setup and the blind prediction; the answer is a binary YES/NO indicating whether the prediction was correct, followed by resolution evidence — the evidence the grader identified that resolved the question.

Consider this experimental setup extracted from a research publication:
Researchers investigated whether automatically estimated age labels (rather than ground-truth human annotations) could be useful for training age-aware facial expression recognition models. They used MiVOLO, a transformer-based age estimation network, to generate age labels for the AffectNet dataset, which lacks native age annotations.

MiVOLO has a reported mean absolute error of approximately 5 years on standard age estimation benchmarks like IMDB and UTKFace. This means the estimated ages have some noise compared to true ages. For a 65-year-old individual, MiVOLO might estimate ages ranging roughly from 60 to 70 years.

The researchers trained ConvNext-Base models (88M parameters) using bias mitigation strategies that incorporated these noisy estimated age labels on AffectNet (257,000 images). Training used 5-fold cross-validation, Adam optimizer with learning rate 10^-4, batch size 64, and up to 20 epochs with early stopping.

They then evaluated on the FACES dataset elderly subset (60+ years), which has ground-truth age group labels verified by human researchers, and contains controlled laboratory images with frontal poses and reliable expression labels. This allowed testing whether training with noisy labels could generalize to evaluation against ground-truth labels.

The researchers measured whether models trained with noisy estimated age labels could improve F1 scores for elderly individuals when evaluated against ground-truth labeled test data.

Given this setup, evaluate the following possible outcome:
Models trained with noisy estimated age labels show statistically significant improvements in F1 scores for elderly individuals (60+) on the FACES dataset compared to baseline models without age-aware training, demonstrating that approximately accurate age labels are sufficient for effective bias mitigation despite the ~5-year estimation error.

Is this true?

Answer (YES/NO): YES